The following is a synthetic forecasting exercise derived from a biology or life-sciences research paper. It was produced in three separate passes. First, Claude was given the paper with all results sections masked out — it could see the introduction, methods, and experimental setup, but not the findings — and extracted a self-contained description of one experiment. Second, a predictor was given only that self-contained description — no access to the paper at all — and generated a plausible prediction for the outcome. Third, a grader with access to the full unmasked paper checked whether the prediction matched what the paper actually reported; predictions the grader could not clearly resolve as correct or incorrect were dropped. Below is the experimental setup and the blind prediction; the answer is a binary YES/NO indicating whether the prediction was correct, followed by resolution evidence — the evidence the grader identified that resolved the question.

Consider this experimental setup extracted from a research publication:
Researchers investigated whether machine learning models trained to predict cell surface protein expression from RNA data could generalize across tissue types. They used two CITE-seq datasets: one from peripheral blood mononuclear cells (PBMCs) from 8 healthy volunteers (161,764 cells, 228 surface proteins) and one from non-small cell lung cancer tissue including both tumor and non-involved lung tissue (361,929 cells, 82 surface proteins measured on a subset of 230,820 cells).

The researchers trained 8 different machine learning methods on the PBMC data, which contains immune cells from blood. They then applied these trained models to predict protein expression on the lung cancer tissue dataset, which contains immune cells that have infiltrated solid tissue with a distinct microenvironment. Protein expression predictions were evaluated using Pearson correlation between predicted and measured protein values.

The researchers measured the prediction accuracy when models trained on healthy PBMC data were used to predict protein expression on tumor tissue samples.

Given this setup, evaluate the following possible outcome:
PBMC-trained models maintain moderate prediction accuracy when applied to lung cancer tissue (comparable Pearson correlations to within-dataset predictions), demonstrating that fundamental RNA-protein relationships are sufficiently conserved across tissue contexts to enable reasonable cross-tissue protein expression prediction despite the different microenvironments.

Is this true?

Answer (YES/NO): NO